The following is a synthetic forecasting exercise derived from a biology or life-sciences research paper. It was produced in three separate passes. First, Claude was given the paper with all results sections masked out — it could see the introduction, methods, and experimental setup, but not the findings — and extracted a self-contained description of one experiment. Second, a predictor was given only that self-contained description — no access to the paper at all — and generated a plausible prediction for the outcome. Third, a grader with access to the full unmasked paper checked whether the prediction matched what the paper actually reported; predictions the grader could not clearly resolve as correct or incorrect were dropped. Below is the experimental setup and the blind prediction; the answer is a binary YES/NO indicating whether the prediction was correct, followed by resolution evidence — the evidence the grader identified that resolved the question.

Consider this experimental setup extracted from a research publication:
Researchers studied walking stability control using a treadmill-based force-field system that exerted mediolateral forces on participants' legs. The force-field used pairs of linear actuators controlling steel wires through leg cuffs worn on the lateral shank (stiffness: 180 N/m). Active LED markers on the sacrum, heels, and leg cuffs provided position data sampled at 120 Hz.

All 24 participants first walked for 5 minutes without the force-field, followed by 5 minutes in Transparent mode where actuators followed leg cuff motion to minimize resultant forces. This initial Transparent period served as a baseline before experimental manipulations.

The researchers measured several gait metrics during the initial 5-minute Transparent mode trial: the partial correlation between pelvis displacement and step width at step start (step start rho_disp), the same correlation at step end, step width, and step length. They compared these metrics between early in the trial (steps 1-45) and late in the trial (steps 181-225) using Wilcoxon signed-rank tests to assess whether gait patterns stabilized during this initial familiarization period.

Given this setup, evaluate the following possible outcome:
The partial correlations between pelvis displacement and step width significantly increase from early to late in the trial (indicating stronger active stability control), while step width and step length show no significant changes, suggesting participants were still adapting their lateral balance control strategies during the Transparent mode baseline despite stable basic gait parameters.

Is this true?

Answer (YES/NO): NO